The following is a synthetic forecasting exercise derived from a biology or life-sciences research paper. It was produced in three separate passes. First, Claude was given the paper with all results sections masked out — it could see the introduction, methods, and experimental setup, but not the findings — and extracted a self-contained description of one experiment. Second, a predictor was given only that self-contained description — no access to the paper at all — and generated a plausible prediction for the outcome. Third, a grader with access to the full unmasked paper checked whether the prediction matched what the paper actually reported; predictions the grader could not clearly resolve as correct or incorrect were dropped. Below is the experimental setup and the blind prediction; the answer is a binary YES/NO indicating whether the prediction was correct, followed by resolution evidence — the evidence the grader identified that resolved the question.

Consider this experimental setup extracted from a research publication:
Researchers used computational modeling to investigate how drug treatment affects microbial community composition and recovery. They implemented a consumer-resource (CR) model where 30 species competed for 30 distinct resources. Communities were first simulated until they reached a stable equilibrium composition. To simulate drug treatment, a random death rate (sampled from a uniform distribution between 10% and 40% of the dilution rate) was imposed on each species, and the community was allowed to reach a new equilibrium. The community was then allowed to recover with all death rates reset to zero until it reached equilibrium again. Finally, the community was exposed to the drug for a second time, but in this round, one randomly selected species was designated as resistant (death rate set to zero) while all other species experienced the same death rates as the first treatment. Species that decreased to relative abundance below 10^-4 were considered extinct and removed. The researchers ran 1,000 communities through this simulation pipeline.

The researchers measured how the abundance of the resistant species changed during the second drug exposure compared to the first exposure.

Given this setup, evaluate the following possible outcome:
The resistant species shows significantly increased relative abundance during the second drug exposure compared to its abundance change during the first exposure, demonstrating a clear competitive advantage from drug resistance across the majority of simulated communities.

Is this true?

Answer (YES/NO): YES